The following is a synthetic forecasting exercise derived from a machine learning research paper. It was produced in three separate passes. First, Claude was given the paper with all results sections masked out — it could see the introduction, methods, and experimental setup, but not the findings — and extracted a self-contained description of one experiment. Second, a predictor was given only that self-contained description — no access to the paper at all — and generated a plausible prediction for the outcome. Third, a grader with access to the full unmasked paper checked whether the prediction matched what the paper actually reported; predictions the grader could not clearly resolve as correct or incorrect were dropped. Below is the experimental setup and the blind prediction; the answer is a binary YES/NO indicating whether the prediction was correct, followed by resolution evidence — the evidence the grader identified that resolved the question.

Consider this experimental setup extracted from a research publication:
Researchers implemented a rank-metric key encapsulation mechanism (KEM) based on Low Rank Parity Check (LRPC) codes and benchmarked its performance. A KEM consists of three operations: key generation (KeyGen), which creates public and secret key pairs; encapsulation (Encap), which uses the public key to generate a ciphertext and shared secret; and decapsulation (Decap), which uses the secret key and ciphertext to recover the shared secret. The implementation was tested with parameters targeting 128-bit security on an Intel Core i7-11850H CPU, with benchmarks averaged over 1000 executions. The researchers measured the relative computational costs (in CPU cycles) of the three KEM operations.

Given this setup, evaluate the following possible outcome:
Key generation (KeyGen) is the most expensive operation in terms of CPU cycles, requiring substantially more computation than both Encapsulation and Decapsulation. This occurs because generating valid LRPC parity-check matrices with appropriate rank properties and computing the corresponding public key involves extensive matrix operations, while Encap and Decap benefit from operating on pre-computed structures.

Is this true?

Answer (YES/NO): NO